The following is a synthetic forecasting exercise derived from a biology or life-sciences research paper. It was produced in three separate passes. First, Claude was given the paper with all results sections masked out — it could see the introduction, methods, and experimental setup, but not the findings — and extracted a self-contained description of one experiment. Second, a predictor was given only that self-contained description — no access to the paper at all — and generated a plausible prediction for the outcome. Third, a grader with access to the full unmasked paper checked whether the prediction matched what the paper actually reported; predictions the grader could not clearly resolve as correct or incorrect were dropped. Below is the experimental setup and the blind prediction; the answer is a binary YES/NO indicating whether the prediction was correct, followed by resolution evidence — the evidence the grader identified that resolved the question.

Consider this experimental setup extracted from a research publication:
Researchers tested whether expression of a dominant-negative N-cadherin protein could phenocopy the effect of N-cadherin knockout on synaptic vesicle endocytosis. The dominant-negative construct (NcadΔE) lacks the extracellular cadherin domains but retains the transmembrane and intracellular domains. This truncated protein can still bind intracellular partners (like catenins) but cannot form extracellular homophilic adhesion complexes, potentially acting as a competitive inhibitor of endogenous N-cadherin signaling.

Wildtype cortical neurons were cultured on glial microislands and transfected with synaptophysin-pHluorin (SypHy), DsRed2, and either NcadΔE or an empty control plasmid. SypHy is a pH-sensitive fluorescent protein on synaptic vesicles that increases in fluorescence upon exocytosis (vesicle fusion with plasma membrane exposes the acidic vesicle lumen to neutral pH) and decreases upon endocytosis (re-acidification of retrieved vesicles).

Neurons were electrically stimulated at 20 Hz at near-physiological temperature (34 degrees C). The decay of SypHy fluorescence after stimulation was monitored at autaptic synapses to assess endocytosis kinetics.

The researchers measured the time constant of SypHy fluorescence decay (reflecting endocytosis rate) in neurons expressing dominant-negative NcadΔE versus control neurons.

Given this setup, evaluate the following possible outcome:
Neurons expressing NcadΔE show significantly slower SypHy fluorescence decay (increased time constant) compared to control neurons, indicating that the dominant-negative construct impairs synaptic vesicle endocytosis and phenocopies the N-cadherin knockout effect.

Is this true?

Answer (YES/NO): YES